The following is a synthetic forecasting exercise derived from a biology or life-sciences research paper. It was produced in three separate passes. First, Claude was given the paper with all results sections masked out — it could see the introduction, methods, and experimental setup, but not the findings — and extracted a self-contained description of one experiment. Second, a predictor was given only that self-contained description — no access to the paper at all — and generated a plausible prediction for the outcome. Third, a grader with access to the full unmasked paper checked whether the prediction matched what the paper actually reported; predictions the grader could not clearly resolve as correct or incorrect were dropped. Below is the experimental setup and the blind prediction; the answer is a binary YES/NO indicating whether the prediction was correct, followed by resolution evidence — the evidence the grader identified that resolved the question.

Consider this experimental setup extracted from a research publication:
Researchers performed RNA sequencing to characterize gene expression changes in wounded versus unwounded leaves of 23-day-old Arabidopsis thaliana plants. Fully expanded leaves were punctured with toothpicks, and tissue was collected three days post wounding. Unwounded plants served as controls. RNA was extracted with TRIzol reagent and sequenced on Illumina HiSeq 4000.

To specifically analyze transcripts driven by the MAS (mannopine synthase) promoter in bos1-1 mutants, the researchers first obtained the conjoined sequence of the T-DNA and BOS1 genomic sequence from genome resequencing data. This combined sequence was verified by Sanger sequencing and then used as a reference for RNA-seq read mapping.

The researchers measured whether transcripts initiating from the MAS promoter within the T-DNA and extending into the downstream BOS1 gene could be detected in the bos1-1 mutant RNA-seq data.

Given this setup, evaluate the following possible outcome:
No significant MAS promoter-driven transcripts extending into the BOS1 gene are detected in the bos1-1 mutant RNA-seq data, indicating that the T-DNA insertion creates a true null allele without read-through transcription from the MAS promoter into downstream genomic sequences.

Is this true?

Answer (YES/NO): NO